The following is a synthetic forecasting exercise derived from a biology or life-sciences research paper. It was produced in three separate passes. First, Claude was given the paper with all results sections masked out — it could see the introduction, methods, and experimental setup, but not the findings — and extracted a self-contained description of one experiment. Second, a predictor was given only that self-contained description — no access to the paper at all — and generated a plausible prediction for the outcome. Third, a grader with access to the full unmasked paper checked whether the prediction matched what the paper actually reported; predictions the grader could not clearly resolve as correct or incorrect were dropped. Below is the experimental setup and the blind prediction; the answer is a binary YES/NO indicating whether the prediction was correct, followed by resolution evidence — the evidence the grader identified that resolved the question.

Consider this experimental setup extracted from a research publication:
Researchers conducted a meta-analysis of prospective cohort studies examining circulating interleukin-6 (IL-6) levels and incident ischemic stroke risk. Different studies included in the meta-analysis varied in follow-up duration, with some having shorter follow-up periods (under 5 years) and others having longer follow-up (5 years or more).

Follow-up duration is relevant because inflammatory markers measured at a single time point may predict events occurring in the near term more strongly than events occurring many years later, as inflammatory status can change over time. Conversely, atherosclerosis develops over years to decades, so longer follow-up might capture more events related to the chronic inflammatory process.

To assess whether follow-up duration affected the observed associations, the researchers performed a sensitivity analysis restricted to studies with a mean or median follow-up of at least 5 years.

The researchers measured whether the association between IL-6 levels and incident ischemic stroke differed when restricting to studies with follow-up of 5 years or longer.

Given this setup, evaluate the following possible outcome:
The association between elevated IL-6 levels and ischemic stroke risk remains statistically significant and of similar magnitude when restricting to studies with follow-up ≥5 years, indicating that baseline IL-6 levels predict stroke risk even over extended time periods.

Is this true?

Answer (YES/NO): YES